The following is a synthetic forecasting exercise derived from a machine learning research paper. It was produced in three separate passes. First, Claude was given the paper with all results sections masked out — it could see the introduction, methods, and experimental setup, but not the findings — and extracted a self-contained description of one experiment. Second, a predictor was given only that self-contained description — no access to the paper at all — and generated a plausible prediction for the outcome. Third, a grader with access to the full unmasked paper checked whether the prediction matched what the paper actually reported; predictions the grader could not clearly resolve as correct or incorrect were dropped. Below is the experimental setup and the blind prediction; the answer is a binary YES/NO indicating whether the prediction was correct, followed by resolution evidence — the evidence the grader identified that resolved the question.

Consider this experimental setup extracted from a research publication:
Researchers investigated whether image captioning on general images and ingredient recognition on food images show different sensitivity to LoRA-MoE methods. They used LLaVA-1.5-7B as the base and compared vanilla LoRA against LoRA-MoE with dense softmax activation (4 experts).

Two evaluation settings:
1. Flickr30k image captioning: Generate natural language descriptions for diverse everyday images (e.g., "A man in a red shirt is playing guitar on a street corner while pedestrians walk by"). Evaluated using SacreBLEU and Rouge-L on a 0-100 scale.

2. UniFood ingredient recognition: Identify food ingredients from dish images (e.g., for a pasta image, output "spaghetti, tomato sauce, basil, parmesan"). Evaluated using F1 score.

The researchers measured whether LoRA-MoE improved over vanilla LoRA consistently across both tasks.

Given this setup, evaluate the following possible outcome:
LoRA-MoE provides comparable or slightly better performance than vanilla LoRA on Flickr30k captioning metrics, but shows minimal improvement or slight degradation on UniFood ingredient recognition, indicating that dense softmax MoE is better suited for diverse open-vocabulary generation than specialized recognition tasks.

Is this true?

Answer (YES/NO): YES